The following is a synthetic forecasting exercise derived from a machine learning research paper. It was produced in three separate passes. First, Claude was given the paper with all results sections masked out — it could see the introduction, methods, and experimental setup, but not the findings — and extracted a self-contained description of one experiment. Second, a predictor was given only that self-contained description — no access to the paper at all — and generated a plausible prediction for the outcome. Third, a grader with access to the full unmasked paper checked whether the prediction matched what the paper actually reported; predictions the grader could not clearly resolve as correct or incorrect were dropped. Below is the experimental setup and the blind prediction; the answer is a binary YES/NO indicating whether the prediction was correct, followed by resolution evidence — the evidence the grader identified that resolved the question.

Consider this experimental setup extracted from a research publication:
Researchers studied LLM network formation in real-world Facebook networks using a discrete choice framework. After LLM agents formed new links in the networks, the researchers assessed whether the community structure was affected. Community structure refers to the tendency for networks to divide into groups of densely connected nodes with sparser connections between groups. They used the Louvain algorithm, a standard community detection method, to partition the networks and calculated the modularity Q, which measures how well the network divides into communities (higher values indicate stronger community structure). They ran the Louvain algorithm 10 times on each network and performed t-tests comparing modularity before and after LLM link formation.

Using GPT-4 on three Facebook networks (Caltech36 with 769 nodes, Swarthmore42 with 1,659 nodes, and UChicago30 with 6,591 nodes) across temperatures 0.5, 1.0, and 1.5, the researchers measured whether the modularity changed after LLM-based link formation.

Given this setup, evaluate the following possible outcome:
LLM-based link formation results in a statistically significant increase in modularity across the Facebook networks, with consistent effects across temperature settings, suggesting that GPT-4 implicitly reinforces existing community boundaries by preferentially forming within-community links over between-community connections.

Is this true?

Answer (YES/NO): YES